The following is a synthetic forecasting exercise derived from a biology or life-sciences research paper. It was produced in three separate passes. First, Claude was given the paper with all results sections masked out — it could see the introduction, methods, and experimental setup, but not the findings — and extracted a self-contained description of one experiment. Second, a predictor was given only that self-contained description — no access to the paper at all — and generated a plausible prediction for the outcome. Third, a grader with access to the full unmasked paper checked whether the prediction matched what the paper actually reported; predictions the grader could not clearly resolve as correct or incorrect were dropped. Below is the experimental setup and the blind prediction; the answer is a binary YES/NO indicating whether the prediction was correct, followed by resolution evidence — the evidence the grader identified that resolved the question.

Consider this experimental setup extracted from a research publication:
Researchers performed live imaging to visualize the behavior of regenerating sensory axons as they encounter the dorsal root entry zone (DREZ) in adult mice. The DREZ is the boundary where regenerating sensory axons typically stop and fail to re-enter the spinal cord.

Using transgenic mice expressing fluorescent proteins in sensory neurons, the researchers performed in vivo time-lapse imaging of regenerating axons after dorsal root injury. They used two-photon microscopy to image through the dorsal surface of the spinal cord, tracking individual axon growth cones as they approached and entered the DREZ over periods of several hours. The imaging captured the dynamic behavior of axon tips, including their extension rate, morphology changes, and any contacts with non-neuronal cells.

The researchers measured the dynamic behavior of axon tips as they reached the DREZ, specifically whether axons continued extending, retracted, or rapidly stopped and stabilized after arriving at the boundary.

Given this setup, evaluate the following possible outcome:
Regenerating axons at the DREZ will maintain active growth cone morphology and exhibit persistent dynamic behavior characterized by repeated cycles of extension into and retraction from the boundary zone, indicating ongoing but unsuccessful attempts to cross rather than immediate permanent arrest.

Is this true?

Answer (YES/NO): NO